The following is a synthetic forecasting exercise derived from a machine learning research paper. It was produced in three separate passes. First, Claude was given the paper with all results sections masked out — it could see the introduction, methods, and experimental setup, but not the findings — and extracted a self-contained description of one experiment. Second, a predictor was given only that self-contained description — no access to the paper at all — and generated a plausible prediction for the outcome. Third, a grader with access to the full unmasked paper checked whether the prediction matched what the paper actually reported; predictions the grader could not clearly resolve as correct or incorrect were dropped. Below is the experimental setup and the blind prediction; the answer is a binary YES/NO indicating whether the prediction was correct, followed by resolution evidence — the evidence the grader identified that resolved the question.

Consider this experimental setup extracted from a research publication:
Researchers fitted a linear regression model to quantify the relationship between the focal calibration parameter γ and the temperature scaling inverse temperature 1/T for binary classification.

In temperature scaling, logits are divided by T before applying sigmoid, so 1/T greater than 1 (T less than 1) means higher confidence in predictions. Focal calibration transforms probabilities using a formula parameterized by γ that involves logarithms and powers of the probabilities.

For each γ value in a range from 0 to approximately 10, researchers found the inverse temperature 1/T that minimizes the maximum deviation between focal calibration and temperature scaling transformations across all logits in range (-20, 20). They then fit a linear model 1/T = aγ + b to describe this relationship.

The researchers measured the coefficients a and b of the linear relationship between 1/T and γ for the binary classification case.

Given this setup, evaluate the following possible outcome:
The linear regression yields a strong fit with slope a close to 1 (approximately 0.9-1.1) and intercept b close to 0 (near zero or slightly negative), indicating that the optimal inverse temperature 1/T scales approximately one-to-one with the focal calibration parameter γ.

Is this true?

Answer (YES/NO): NO